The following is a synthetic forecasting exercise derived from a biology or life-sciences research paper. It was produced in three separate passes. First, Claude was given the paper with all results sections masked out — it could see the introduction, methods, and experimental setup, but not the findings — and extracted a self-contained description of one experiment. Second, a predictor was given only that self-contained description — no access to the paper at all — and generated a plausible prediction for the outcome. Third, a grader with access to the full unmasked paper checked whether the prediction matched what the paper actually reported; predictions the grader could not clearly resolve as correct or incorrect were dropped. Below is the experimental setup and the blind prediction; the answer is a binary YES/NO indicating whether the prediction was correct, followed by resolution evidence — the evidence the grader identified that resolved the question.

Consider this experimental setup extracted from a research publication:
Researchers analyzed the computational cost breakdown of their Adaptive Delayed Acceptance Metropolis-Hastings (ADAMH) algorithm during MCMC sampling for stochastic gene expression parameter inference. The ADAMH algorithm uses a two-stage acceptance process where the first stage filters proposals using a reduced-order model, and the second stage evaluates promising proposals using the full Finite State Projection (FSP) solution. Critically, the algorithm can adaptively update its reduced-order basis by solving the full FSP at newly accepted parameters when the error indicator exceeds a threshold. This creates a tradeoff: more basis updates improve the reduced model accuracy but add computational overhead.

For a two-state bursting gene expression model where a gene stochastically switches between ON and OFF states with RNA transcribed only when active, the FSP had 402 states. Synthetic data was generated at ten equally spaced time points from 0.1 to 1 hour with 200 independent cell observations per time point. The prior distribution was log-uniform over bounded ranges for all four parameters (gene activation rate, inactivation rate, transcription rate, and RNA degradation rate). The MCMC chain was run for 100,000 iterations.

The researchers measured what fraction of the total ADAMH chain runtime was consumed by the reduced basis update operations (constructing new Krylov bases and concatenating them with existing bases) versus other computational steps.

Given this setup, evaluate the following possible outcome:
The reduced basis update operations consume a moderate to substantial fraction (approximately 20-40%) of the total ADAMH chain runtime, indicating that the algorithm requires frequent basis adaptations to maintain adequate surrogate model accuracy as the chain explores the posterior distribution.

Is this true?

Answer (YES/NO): NO